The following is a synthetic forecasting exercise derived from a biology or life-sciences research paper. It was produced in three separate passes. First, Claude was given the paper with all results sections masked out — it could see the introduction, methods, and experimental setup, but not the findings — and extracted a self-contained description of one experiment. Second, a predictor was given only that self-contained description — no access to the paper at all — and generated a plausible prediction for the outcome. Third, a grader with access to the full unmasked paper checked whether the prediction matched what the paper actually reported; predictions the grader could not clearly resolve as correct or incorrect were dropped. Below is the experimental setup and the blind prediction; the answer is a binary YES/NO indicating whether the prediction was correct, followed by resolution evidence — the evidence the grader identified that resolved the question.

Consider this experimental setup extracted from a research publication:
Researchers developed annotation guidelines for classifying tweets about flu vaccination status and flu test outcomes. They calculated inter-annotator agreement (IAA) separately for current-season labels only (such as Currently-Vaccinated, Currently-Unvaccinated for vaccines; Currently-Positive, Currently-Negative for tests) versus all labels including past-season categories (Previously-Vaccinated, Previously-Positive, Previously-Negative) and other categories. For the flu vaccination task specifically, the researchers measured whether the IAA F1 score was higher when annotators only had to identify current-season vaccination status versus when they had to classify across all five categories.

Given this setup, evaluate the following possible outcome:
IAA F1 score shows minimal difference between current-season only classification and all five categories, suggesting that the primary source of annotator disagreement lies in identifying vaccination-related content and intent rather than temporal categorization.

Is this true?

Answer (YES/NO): NO